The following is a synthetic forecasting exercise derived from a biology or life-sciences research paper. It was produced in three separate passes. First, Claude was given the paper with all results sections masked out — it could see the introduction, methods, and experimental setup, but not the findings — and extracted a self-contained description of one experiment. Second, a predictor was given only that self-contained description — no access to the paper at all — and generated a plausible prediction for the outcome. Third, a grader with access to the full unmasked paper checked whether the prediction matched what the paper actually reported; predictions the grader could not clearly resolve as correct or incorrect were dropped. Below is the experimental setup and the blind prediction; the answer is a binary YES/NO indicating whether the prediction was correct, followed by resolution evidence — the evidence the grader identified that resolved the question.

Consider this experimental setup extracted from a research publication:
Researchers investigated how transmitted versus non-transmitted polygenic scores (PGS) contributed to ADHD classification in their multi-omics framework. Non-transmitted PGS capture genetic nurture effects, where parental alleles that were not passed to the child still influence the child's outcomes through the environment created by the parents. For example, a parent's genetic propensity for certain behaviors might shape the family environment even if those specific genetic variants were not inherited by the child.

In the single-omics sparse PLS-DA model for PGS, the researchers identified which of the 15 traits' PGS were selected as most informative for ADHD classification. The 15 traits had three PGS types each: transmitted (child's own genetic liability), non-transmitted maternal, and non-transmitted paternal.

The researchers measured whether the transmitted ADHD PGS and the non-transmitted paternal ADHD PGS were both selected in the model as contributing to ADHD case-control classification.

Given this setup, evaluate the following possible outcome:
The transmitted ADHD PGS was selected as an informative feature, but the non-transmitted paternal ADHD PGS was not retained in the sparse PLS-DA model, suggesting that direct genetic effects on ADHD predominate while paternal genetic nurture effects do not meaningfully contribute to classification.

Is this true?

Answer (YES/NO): NO